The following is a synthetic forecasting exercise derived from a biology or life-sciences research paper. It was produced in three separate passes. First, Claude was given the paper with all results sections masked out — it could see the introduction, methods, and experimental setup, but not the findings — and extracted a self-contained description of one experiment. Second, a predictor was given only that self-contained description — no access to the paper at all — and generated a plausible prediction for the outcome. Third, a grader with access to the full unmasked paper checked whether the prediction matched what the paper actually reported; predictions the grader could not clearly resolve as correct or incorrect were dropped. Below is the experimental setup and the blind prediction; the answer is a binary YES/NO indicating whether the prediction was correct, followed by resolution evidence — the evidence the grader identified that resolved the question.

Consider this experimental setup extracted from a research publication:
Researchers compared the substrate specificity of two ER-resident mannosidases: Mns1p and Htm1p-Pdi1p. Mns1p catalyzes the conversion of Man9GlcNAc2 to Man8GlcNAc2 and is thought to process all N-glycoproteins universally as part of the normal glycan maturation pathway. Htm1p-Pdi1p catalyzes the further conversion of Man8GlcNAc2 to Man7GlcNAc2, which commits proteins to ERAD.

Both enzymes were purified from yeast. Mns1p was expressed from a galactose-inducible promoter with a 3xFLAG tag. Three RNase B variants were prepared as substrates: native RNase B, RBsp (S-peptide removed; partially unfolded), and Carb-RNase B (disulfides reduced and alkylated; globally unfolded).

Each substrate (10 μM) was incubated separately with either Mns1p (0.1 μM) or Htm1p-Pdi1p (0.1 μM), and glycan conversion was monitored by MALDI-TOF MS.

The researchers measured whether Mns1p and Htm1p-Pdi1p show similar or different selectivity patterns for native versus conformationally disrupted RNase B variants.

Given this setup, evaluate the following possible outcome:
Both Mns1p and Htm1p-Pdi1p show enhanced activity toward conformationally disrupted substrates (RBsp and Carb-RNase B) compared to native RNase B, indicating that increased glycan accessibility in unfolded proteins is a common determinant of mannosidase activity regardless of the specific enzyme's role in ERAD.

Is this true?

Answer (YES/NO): NO